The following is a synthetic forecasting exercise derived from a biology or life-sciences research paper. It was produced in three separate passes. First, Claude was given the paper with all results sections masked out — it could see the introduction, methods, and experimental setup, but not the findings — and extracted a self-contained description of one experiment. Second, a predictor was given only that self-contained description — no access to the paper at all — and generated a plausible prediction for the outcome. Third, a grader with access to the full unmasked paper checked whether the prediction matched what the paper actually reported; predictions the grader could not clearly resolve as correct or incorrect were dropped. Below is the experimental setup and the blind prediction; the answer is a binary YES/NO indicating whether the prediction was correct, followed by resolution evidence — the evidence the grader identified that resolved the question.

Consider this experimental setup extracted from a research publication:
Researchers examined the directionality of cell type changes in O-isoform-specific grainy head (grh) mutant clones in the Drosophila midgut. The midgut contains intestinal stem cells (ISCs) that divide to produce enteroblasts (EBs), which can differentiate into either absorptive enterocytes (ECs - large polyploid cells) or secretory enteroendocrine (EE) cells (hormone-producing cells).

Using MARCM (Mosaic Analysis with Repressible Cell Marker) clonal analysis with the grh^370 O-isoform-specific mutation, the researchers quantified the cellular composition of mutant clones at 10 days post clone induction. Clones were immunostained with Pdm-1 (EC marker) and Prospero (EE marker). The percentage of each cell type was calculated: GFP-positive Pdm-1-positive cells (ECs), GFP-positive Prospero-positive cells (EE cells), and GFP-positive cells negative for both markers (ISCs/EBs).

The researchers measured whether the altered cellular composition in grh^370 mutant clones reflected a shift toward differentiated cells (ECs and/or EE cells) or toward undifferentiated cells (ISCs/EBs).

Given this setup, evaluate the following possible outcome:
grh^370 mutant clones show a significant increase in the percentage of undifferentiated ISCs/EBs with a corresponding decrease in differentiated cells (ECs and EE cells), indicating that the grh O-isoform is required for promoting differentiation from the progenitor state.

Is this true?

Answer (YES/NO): NO